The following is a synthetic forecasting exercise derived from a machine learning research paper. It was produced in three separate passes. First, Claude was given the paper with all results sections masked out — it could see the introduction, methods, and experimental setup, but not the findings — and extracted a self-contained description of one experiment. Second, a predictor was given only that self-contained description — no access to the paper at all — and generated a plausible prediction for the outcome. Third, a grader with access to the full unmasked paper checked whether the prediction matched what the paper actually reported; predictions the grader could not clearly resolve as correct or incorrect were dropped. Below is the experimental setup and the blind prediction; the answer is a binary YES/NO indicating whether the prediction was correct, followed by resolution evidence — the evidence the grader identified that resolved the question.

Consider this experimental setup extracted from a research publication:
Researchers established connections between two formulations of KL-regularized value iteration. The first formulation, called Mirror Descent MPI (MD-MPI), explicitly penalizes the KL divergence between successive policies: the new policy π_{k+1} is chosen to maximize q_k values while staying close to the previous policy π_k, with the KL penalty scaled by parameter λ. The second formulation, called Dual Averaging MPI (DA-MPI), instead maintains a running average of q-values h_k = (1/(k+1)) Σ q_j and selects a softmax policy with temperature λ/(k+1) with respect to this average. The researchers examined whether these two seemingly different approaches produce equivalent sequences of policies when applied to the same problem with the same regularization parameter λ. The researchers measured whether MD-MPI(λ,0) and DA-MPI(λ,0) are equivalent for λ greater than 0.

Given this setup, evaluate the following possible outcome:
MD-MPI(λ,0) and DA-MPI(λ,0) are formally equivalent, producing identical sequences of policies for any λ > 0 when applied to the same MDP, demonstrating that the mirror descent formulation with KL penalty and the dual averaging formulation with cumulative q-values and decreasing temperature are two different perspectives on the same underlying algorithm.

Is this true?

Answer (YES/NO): YES